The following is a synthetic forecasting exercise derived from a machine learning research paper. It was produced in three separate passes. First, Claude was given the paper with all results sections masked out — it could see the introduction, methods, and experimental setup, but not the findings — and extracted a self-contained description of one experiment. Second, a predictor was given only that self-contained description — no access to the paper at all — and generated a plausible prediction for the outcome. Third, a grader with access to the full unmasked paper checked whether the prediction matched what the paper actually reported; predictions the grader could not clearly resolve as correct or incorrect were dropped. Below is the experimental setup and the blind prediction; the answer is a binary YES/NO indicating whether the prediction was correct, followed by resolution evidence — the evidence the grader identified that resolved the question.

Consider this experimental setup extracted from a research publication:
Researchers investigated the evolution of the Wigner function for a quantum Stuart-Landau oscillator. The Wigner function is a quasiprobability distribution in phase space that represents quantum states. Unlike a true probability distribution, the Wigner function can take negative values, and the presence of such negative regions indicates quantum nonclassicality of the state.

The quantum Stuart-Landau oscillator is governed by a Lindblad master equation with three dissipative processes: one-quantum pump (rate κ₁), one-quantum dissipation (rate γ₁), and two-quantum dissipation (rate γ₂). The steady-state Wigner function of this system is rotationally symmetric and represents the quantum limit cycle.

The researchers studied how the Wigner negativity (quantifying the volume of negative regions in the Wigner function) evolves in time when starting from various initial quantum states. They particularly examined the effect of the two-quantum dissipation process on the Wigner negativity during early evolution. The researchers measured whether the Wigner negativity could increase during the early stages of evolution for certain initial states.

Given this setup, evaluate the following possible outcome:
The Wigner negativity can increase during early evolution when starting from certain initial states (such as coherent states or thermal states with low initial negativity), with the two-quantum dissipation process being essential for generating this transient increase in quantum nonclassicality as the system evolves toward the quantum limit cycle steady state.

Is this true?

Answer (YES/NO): NO